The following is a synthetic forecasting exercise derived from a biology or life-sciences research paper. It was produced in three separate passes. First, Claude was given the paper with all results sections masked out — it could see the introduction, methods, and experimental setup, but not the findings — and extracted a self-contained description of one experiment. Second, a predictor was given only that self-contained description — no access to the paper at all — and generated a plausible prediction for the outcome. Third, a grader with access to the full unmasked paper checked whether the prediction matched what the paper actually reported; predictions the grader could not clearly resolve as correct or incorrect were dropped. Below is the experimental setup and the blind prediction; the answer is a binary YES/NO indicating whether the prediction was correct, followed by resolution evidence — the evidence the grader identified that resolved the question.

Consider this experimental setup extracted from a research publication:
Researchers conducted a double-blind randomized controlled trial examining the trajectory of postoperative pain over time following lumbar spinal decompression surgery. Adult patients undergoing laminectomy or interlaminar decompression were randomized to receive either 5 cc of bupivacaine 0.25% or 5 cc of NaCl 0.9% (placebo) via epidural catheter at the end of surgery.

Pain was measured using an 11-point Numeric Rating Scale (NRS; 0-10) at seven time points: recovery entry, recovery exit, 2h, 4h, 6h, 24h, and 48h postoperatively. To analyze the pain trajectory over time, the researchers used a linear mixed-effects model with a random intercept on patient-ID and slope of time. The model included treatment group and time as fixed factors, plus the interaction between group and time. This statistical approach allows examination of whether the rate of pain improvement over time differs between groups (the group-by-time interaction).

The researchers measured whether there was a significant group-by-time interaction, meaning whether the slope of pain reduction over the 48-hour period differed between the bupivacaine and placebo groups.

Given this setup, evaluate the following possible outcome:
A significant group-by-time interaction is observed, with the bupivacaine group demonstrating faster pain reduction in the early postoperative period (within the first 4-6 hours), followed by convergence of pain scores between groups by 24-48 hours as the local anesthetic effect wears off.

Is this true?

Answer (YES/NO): NO